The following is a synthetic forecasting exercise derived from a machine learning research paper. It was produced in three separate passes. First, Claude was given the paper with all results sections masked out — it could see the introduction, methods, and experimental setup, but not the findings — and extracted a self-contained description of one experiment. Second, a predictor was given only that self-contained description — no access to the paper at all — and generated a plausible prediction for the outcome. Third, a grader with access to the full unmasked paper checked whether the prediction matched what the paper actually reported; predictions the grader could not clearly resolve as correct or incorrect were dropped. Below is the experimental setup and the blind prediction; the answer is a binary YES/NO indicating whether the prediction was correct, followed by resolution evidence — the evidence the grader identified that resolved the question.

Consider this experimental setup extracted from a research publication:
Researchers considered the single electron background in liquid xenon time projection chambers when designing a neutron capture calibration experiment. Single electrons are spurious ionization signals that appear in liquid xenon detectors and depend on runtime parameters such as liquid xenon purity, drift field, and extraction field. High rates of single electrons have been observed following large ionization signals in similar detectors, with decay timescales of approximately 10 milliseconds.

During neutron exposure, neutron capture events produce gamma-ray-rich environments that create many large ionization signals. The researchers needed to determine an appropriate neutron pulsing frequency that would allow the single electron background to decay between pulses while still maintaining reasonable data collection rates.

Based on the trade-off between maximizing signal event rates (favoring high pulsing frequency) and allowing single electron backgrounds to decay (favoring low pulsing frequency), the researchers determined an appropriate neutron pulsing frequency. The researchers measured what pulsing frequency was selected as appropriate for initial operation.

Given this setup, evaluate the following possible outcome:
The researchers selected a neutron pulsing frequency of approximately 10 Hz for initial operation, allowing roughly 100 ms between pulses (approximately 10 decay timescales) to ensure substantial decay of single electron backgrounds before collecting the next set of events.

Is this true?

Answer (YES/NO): NO